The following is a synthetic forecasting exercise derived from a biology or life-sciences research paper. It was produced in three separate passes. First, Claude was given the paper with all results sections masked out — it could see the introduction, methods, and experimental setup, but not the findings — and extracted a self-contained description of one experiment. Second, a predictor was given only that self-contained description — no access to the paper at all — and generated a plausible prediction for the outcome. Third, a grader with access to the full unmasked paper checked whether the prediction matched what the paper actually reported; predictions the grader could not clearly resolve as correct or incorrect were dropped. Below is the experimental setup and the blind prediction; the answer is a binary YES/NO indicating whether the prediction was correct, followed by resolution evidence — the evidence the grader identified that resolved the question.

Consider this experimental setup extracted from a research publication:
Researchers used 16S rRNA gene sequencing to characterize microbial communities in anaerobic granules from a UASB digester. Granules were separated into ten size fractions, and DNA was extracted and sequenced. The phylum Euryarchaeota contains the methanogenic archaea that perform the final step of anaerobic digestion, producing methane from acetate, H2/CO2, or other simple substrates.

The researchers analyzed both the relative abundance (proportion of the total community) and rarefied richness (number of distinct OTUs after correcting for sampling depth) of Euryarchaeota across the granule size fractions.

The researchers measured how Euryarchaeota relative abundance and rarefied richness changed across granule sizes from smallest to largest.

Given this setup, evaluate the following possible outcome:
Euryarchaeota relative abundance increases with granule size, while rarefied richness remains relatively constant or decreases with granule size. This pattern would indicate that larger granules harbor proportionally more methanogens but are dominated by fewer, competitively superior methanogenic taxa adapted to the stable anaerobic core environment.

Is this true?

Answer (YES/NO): YES